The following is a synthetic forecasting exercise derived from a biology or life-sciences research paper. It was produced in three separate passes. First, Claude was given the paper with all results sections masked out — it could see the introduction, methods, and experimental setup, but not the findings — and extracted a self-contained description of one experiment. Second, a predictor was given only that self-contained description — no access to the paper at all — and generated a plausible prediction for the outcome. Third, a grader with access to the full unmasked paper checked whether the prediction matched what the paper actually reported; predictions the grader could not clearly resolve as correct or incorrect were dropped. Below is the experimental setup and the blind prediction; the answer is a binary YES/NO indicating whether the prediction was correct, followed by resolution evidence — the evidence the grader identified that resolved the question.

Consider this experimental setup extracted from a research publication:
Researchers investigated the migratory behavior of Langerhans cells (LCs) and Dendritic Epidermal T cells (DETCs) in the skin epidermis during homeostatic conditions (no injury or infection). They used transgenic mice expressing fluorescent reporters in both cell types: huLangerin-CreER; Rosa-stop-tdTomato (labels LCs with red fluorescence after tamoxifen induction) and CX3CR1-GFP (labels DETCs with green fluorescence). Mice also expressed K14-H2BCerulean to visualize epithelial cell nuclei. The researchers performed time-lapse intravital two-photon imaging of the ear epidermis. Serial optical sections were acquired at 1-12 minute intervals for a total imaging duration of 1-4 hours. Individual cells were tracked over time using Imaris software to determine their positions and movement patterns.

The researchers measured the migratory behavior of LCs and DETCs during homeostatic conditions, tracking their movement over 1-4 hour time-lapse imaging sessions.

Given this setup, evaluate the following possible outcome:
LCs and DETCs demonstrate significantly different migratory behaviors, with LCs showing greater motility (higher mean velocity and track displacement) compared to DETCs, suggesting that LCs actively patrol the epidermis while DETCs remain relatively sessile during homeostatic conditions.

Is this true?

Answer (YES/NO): NO